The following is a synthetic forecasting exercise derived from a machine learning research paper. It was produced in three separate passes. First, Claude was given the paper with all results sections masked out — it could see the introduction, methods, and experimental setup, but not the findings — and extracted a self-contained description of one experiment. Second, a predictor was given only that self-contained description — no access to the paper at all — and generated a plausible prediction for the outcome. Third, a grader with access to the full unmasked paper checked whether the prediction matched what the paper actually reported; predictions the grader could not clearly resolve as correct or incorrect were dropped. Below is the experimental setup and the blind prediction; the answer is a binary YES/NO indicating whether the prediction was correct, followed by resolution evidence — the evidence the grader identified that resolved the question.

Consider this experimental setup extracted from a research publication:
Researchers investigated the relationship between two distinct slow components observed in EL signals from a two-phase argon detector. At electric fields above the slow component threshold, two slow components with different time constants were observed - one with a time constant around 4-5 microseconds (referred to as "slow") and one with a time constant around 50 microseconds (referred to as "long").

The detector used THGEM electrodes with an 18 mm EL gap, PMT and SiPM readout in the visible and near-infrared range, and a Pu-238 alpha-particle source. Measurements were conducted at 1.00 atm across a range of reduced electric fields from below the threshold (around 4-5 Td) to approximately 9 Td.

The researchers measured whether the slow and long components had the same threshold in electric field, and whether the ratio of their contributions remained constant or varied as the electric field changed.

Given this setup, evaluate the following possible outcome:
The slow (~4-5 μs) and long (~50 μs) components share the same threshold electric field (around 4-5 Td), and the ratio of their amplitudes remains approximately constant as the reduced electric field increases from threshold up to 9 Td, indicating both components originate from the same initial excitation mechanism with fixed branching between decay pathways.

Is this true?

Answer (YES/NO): YES